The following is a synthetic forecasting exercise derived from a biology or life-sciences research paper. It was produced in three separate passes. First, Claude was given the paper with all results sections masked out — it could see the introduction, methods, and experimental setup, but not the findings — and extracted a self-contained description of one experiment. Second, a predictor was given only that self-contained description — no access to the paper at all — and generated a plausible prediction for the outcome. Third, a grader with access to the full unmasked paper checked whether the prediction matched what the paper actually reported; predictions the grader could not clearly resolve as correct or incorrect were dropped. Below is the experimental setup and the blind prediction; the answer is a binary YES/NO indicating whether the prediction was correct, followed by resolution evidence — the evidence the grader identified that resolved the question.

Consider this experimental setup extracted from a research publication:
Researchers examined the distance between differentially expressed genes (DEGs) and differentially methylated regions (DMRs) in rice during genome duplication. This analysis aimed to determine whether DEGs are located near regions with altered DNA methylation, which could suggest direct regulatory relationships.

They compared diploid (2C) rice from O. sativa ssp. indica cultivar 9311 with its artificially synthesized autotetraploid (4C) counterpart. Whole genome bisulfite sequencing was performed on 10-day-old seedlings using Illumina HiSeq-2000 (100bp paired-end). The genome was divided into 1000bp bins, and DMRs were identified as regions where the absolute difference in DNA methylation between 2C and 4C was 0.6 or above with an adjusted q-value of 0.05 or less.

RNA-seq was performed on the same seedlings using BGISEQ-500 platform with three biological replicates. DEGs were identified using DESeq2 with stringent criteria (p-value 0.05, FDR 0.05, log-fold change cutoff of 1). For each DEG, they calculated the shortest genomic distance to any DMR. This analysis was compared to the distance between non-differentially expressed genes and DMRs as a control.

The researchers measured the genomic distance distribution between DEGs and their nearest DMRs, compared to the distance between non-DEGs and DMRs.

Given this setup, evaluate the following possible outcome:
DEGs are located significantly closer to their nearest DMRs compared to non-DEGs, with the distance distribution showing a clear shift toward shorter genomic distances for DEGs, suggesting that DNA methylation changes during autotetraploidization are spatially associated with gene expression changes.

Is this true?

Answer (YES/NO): NO